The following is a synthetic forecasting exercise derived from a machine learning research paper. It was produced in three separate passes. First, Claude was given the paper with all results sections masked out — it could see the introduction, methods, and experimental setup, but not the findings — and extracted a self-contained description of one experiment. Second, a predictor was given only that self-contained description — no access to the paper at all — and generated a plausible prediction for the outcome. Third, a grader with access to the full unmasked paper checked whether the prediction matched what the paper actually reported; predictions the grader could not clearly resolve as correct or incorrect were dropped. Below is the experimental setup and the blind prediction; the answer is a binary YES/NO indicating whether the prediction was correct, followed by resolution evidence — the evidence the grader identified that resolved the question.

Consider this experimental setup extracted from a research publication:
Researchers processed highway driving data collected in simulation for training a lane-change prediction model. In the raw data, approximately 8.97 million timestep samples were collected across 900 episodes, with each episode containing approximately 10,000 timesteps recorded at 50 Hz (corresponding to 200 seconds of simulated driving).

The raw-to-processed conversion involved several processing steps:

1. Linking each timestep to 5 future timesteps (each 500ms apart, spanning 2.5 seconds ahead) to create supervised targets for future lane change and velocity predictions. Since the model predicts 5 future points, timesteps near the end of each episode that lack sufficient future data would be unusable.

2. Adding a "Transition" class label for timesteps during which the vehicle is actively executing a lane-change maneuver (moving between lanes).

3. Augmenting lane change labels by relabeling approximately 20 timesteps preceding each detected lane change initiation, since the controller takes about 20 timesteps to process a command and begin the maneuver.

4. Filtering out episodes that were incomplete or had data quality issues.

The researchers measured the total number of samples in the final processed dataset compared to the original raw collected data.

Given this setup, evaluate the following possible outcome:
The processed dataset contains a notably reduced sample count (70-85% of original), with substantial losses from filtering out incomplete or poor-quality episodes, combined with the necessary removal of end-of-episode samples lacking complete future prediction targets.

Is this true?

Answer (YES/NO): NO